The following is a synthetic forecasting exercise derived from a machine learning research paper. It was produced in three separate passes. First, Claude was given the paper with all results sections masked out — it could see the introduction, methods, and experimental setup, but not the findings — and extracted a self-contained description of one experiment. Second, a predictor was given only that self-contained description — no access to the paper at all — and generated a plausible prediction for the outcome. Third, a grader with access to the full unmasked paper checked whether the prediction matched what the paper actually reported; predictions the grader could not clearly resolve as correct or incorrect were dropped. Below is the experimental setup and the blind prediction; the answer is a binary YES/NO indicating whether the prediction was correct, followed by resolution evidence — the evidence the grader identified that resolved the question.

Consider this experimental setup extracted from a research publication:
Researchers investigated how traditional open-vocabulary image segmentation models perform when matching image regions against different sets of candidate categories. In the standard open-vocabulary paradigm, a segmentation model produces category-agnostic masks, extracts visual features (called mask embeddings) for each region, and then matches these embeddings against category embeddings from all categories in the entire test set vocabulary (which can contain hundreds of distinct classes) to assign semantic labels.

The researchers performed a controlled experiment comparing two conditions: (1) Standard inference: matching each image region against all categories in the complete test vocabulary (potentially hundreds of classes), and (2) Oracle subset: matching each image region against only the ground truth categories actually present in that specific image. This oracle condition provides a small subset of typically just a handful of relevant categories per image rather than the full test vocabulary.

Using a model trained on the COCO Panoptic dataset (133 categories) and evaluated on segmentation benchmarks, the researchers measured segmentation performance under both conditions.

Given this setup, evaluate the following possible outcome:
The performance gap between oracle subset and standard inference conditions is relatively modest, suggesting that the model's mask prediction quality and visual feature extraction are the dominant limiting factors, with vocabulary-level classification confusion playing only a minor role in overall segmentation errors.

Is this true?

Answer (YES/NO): NO